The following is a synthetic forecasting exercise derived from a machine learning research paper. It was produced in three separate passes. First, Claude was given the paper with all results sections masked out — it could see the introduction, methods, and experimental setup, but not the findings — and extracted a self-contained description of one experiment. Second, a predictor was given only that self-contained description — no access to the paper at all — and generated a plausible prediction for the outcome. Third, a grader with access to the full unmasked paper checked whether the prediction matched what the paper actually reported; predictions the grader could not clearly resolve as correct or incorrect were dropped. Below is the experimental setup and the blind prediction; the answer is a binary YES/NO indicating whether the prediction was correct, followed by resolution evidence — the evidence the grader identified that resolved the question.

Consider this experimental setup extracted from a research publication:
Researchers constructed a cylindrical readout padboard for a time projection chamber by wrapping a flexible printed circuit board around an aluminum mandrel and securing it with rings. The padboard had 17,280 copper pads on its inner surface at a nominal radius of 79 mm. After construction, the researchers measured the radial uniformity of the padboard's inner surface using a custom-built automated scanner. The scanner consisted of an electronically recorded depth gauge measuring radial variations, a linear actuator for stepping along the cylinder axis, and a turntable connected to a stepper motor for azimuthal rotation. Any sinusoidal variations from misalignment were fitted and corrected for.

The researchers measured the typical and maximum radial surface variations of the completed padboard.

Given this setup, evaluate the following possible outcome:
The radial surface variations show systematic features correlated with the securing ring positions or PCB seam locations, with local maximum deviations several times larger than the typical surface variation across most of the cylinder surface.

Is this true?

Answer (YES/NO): NO